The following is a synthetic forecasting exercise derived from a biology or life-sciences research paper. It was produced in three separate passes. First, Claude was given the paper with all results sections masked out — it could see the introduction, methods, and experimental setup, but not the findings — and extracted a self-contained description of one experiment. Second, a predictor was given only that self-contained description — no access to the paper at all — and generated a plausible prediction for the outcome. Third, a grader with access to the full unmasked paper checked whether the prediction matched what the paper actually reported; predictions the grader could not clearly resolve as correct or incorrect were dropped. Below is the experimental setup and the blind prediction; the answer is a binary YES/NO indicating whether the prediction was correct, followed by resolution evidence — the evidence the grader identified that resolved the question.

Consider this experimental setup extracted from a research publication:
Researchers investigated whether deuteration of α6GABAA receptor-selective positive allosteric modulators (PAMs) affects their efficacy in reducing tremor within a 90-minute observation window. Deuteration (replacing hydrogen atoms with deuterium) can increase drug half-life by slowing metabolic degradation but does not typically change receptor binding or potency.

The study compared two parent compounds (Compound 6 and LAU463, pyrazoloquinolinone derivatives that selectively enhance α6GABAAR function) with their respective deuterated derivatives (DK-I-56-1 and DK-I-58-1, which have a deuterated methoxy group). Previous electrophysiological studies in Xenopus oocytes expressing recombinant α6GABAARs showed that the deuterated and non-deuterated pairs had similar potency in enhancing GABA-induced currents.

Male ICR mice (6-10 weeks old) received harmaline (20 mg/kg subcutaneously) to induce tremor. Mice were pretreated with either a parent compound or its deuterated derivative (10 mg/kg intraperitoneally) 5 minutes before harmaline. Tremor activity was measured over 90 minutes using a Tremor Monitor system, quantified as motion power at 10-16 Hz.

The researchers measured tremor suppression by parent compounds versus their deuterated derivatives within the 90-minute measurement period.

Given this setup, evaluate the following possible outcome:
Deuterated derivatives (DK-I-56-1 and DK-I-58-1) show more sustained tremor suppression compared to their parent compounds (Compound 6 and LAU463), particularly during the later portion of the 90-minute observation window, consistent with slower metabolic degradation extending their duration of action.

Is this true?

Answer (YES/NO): NO